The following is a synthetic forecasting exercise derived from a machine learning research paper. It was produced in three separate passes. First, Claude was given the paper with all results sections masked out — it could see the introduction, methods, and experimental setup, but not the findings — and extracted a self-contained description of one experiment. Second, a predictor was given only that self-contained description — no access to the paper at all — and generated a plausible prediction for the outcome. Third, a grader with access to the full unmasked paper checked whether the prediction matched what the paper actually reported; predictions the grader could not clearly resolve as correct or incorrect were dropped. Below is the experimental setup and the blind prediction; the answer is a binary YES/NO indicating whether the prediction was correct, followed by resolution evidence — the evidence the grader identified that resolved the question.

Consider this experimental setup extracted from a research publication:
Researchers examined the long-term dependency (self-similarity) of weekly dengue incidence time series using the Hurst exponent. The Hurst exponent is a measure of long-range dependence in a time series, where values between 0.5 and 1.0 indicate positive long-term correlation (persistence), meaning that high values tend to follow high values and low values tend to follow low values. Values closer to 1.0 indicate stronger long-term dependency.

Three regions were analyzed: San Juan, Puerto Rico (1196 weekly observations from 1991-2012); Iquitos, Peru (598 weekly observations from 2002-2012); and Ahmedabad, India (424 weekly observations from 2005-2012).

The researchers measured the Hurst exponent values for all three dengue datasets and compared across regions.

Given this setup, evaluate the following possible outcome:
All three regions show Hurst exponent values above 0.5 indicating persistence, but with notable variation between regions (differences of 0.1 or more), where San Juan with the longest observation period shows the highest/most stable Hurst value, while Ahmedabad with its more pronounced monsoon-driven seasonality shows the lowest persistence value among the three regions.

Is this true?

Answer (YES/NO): NO